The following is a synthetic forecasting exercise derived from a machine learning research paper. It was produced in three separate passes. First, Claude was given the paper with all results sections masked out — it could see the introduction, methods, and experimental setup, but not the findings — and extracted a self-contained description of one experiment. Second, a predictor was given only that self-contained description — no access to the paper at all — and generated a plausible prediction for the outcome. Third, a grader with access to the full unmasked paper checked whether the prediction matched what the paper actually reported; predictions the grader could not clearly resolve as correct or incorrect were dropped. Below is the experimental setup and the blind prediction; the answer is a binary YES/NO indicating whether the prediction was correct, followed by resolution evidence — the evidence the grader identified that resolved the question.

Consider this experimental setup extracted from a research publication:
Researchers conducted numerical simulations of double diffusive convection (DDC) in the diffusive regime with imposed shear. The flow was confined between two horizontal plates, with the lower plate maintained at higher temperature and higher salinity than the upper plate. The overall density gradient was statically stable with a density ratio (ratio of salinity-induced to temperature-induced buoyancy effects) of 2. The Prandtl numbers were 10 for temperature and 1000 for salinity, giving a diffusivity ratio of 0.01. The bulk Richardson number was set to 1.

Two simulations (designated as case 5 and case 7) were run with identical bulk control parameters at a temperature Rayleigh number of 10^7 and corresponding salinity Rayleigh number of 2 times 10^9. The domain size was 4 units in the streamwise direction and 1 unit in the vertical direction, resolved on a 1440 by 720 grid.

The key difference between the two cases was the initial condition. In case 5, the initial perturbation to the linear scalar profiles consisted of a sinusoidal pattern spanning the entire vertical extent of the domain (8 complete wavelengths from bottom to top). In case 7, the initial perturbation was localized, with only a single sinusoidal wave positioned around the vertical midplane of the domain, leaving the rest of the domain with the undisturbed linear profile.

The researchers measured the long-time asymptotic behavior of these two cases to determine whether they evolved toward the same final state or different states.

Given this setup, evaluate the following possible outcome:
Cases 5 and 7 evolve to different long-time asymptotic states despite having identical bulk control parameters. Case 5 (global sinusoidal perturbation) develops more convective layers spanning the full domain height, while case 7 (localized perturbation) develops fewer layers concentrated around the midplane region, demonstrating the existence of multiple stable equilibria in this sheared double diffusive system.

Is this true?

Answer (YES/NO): NO